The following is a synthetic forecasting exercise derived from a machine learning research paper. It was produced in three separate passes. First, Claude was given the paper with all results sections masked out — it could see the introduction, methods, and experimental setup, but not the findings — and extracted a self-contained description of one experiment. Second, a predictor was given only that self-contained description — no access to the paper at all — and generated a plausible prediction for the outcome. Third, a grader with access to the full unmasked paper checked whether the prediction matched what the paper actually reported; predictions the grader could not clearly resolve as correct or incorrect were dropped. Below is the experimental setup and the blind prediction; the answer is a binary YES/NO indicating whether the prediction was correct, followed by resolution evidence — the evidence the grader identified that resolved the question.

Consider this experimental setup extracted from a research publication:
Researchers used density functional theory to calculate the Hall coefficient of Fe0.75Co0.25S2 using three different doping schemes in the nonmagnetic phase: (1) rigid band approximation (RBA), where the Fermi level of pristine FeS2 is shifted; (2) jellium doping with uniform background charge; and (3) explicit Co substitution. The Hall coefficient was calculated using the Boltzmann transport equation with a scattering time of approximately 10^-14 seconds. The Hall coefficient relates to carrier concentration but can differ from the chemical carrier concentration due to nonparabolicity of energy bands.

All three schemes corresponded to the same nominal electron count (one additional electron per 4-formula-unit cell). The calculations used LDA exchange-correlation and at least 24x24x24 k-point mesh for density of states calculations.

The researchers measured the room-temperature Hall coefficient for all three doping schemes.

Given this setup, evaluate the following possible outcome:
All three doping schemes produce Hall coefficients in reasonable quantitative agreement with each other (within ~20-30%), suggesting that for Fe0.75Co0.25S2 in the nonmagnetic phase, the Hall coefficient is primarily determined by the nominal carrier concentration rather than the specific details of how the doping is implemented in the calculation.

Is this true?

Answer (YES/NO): NO